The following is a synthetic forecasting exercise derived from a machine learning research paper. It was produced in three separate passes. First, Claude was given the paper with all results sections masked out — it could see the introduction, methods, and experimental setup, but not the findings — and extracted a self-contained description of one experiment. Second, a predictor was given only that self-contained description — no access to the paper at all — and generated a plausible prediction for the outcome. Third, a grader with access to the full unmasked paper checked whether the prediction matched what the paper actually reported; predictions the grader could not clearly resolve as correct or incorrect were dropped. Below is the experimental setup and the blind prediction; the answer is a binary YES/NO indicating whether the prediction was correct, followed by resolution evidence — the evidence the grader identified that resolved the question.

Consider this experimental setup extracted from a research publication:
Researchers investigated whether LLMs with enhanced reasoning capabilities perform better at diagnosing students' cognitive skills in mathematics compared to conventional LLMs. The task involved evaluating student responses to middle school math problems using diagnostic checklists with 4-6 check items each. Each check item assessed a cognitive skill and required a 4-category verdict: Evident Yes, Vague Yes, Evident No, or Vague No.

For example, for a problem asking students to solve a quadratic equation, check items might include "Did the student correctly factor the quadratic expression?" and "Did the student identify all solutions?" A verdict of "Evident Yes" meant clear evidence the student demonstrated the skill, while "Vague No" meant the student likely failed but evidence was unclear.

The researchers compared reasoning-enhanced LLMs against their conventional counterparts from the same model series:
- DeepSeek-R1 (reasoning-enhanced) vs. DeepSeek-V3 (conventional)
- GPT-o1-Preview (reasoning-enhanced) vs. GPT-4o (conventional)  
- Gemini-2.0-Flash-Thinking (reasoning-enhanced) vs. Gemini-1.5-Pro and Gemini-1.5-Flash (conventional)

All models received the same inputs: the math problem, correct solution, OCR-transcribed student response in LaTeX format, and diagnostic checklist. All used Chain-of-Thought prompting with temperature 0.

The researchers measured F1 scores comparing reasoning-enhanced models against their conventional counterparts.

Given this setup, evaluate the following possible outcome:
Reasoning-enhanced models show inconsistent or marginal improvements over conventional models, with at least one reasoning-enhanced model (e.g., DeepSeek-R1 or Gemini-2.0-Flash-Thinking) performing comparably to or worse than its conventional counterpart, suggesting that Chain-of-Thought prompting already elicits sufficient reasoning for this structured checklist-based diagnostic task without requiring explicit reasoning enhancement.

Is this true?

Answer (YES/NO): YES